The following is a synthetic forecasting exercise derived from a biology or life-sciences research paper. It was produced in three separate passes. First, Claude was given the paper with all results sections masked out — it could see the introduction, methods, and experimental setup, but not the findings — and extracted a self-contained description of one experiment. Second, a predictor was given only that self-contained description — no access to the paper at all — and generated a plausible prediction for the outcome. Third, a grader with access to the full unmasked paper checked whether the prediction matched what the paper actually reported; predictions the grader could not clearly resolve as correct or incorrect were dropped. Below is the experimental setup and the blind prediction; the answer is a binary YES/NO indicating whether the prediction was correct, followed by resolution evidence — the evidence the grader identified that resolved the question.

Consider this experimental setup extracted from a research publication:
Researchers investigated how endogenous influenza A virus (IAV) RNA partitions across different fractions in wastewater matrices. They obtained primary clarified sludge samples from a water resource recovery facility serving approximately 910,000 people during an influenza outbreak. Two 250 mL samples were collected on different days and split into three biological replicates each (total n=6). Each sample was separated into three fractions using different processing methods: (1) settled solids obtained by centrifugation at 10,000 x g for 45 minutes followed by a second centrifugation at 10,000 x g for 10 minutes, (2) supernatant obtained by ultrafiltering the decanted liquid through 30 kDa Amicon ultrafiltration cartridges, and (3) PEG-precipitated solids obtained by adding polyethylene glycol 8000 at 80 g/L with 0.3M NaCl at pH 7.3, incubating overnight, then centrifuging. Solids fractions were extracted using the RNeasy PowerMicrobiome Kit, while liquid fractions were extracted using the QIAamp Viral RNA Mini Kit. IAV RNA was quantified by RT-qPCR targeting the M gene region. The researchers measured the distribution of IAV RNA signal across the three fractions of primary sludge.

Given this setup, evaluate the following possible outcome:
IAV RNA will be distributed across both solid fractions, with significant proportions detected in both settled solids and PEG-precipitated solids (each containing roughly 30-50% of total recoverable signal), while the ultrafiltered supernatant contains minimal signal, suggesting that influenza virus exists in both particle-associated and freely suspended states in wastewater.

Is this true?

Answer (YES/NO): NO